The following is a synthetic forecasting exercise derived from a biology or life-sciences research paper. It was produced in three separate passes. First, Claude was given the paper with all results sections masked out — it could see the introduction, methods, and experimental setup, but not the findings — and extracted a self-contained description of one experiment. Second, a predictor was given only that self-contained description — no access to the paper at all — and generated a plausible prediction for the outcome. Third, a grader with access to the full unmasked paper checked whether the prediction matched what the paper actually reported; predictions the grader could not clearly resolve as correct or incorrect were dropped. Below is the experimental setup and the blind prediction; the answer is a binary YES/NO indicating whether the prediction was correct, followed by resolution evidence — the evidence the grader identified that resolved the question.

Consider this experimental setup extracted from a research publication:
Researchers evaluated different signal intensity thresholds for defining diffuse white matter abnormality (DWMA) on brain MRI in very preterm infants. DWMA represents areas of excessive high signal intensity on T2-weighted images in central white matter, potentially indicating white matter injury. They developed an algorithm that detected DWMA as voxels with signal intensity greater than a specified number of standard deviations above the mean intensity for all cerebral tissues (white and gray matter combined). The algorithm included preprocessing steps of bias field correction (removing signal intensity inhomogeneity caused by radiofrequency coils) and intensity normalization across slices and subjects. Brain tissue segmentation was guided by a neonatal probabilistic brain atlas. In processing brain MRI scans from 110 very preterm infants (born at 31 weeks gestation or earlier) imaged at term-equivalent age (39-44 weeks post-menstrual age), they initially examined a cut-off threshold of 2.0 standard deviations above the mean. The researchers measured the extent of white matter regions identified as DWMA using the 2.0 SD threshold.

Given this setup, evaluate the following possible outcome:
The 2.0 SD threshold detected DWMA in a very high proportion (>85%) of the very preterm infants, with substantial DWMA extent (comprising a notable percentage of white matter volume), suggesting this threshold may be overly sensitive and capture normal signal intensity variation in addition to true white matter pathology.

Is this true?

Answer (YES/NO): NO